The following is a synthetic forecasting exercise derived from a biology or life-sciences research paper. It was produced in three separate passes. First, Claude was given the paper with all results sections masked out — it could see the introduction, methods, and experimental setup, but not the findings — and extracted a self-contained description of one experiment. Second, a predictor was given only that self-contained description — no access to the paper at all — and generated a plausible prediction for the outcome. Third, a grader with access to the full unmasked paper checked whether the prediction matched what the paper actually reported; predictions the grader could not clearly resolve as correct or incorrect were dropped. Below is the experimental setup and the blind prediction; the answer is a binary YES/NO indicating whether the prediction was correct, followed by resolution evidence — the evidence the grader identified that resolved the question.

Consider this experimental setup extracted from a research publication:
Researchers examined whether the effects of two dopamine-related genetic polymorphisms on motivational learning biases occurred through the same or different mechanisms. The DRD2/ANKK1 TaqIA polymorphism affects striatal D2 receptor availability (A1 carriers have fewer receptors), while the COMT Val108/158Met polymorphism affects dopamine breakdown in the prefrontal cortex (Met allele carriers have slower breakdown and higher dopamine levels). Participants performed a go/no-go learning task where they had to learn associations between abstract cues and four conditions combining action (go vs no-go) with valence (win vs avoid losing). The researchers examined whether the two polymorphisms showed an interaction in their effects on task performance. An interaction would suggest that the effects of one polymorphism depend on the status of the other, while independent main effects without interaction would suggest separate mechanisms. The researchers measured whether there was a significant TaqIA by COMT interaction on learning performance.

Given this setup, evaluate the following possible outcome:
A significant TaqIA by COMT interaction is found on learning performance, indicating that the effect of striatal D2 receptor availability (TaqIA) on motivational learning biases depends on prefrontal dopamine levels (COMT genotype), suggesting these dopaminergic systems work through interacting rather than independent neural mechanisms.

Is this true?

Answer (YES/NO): YES